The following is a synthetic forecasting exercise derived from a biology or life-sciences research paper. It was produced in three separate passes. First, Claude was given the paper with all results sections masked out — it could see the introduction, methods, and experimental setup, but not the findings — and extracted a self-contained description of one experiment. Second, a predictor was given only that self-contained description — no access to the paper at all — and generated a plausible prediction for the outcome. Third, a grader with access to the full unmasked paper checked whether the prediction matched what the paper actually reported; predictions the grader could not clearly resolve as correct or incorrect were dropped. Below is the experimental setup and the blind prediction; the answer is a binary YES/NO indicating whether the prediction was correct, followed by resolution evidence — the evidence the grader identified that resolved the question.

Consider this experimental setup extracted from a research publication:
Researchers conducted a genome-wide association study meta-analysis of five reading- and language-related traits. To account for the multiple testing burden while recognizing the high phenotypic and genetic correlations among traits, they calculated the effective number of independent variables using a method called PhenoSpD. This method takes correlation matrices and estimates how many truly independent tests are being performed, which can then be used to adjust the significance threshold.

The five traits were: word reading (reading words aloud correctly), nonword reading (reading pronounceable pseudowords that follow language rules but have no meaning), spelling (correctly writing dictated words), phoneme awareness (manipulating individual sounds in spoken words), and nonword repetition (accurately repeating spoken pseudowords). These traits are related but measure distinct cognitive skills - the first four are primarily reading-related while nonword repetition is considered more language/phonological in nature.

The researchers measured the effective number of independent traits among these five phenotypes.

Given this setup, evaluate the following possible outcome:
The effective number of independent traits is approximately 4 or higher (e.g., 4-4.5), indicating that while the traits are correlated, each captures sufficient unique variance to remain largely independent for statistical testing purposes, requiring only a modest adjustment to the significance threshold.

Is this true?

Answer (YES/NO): NO